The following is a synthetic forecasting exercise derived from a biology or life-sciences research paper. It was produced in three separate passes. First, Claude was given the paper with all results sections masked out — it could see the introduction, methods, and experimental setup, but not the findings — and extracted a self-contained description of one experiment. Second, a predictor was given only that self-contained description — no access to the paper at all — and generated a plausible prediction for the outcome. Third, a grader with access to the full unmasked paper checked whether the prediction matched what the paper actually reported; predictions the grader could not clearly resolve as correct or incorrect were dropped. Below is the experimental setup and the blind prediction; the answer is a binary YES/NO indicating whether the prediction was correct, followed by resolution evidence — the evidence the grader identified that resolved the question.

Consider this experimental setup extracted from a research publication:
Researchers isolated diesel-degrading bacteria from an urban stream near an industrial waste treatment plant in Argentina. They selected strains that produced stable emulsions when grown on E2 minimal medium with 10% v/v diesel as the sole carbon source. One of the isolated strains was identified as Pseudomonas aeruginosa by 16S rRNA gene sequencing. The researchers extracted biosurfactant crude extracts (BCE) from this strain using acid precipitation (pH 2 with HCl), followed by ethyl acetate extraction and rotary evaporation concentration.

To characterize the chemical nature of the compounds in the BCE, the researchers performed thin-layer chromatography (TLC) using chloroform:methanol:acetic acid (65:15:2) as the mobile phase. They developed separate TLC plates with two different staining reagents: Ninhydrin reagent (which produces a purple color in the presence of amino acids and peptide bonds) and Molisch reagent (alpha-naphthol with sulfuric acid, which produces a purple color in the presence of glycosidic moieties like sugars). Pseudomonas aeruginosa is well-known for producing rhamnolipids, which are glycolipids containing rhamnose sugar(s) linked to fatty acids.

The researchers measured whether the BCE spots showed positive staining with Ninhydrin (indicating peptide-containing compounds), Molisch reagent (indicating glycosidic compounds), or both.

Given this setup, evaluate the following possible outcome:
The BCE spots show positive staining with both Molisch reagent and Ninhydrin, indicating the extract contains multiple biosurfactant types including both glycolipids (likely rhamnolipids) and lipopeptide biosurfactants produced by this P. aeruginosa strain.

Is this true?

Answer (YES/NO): YES